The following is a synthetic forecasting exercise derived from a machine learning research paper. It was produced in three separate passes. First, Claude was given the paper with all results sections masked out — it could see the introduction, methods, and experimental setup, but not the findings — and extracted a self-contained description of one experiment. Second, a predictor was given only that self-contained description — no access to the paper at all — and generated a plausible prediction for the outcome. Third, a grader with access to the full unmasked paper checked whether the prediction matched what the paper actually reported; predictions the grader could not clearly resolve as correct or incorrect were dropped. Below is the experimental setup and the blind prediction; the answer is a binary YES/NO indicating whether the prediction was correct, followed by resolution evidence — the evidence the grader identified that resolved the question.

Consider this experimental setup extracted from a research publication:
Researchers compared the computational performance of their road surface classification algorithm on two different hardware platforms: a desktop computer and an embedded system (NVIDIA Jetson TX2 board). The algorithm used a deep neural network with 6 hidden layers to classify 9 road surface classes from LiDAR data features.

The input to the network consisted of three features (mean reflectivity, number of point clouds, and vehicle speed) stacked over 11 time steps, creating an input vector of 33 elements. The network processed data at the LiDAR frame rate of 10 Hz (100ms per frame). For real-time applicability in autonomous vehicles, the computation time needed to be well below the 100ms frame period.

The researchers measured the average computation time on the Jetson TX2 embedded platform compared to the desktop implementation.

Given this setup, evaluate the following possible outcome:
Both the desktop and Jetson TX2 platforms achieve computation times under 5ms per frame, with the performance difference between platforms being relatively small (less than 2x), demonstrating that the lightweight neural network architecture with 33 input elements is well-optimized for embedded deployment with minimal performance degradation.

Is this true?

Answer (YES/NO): NO